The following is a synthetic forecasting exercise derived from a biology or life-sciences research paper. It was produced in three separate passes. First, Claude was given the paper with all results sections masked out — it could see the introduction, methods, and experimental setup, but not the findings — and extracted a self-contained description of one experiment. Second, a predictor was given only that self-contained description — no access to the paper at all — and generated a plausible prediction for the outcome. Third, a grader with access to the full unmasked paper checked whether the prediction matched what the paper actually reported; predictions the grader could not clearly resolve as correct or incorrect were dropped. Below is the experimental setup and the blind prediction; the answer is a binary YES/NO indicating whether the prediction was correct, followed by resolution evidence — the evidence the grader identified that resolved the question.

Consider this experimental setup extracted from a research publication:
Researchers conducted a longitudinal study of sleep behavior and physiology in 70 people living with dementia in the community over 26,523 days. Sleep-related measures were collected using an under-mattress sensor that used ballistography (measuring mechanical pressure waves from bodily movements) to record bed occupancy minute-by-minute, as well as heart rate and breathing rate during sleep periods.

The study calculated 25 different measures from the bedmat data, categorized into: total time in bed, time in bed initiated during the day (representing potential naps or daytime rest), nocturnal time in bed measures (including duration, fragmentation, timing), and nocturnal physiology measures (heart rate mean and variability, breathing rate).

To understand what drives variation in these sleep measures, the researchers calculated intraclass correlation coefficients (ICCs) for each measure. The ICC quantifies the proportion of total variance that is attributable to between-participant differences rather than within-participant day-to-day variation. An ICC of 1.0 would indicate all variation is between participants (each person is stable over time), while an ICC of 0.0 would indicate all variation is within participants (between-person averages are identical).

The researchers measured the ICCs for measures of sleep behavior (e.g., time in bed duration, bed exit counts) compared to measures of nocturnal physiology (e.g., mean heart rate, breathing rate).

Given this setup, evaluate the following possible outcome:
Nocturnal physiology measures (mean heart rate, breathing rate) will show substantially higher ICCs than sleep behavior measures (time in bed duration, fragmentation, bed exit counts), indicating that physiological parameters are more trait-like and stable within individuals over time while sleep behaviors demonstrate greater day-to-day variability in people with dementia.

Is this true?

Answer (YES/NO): YES